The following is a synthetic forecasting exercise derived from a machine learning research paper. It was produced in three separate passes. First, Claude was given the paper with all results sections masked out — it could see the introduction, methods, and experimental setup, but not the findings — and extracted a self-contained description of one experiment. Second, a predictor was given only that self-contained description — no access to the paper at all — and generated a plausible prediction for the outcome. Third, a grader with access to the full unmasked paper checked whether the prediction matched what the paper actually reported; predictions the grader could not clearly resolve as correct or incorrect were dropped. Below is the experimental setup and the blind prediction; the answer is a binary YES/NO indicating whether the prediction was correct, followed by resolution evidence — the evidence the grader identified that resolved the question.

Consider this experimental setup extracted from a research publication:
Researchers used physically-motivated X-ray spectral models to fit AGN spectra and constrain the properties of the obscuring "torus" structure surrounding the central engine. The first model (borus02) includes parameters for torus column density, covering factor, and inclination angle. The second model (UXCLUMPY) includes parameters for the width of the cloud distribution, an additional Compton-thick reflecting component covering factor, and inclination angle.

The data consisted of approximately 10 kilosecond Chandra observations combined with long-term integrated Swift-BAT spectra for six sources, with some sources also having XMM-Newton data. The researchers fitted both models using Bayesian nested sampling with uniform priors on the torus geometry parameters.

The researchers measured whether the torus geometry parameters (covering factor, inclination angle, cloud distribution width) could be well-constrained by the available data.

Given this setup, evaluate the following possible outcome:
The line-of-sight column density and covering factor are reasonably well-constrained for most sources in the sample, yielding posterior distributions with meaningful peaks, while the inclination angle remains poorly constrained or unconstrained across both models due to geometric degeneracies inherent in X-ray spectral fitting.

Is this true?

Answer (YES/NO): NO